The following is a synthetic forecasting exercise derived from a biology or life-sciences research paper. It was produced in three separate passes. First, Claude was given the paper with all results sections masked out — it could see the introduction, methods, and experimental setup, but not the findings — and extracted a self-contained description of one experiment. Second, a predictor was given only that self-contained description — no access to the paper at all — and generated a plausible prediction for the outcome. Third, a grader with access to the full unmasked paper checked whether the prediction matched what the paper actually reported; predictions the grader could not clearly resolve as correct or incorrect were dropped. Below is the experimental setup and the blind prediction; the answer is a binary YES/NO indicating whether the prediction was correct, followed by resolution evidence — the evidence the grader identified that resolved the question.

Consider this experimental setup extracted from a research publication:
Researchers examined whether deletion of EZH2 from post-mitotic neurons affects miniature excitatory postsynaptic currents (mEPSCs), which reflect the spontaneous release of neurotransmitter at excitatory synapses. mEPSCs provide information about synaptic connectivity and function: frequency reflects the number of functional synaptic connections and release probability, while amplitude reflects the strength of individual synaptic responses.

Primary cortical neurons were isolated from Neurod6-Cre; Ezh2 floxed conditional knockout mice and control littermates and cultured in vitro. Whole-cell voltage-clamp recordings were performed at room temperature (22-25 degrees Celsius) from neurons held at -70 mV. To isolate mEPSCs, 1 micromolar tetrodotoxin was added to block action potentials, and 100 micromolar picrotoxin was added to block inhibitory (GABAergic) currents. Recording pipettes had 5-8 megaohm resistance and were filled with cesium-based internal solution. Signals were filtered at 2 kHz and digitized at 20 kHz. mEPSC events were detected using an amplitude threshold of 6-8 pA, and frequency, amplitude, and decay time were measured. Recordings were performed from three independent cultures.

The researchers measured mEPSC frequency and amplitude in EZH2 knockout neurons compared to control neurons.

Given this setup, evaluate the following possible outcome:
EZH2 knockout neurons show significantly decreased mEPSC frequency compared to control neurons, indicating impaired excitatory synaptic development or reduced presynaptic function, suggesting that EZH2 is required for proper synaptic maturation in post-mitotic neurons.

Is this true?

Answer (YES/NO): YES